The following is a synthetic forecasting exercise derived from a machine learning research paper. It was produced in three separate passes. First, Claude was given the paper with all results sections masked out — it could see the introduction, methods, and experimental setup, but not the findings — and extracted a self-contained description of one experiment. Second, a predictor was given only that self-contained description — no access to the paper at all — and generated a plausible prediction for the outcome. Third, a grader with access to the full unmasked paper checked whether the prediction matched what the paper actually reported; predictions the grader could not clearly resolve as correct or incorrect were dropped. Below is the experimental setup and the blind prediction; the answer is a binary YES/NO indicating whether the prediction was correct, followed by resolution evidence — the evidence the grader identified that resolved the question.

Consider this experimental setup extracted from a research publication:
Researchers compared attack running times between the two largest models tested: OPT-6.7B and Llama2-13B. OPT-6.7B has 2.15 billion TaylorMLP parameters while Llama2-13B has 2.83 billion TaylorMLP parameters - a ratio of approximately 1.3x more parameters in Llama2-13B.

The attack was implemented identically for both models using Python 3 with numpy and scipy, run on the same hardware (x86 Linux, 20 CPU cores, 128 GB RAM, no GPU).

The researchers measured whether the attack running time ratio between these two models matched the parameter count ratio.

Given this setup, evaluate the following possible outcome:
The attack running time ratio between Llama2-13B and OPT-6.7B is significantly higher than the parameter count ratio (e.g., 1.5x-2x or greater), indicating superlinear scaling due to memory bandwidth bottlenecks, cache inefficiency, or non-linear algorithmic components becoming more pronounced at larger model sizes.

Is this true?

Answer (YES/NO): NO